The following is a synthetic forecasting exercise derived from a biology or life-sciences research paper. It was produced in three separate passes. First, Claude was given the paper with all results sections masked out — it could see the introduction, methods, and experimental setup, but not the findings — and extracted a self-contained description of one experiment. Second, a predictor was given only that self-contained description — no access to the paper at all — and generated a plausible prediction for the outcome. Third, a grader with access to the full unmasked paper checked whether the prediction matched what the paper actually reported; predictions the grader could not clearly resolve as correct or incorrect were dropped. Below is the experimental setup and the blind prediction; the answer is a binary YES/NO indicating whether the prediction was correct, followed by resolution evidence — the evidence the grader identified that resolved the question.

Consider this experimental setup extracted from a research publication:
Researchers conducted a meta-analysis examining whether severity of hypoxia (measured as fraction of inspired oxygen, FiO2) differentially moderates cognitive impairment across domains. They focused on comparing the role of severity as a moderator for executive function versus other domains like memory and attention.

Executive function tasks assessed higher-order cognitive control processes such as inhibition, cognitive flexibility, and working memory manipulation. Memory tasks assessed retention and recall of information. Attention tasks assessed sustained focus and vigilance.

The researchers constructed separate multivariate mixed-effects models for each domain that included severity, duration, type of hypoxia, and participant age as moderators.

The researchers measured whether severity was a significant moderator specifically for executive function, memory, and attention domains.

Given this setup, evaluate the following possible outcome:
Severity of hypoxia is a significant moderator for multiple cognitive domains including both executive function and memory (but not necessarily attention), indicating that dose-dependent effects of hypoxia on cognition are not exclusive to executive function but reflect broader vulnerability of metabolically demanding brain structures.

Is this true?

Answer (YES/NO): NO